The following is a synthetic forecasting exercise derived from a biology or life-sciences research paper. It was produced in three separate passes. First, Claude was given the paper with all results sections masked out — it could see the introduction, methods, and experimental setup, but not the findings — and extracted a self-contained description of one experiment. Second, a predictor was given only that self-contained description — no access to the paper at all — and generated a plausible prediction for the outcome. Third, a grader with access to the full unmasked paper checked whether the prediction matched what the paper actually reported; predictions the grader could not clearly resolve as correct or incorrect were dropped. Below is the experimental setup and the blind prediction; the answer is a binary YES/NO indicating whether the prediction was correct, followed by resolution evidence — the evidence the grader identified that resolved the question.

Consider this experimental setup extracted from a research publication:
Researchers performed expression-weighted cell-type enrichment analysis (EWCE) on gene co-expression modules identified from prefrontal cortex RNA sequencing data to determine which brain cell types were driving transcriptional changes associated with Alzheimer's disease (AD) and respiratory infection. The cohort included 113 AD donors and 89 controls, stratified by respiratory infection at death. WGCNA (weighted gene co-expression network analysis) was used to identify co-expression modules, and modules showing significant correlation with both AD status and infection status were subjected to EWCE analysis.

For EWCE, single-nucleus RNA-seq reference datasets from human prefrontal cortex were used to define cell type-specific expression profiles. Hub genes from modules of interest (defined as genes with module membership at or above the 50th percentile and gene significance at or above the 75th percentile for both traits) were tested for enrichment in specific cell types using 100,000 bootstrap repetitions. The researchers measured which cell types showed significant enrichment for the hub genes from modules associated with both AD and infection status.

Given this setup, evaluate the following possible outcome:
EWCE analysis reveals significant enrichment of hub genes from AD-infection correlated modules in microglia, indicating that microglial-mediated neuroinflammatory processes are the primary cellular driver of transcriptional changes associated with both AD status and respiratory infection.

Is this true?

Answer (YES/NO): NO